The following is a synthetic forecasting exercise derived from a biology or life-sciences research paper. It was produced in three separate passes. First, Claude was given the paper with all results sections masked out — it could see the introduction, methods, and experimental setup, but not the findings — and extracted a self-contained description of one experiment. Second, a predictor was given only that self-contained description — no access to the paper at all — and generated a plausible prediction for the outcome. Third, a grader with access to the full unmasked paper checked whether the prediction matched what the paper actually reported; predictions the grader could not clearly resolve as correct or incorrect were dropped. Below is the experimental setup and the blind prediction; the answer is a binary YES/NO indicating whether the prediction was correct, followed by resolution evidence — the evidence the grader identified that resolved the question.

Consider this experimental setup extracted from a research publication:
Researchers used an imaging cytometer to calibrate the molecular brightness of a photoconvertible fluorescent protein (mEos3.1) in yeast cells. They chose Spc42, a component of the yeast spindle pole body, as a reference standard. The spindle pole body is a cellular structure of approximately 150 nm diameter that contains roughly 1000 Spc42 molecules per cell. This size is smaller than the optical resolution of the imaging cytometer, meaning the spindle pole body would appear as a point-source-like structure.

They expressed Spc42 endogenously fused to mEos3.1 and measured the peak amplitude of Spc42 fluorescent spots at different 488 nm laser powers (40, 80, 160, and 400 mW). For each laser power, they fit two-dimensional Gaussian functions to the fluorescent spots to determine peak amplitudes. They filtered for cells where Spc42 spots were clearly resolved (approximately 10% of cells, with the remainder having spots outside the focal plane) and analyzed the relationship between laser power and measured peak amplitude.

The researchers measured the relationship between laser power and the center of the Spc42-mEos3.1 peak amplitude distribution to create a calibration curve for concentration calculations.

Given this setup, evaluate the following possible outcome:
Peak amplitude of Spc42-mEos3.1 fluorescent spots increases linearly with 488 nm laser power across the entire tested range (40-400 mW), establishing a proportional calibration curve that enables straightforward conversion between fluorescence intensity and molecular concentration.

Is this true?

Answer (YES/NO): NO